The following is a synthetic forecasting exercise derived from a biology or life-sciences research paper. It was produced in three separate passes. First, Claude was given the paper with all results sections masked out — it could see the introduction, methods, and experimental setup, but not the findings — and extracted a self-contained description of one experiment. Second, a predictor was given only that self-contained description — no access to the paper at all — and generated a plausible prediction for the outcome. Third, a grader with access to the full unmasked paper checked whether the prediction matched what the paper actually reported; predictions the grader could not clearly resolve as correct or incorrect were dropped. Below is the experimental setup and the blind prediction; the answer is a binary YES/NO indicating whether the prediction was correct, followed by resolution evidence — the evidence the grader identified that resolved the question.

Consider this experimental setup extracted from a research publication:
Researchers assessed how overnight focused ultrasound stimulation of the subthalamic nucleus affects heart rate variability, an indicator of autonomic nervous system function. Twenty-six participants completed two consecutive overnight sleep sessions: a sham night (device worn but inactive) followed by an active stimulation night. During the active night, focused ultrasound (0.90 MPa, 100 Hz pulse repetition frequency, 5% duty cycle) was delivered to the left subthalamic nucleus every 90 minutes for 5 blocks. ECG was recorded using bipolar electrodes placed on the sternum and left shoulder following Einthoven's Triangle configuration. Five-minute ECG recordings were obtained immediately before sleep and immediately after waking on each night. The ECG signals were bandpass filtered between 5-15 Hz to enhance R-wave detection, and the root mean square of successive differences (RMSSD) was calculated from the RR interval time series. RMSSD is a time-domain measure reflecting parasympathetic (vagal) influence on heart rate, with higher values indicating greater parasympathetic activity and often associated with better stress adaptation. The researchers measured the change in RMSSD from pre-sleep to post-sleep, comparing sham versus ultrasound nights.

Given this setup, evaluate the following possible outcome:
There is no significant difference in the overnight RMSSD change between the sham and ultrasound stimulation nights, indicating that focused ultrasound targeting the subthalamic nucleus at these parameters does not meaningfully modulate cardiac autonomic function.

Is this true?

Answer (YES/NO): NO